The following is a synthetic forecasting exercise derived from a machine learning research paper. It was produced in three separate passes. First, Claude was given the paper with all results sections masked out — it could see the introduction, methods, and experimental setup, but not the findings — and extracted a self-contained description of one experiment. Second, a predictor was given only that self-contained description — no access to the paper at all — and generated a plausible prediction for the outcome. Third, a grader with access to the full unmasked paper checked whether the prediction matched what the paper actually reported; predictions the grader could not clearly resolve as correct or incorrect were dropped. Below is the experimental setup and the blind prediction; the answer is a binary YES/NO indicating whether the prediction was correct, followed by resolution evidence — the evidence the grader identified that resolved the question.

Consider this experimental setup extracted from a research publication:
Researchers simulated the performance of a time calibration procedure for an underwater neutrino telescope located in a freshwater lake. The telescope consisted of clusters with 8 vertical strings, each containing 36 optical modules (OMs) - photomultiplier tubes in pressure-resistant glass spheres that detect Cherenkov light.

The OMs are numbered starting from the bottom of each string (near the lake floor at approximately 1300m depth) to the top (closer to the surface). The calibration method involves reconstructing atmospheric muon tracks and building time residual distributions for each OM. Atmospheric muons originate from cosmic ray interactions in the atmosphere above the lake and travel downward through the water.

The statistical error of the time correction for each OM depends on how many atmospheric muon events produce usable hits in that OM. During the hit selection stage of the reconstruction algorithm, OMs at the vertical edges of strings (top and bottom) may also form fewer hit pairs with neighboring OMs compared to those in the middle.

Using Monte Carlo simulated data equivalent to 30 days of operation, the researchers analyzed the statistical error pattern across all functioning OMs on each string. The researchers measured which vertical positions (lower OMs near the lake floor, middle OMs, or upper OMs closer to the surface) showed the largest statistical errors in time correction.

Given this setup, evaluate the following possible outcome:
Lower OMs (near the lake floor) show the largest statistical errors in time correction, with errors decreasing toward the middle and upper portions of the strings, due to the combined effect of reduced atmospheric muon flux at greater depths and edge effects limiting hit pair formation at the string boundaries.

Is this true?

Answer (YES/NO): NO